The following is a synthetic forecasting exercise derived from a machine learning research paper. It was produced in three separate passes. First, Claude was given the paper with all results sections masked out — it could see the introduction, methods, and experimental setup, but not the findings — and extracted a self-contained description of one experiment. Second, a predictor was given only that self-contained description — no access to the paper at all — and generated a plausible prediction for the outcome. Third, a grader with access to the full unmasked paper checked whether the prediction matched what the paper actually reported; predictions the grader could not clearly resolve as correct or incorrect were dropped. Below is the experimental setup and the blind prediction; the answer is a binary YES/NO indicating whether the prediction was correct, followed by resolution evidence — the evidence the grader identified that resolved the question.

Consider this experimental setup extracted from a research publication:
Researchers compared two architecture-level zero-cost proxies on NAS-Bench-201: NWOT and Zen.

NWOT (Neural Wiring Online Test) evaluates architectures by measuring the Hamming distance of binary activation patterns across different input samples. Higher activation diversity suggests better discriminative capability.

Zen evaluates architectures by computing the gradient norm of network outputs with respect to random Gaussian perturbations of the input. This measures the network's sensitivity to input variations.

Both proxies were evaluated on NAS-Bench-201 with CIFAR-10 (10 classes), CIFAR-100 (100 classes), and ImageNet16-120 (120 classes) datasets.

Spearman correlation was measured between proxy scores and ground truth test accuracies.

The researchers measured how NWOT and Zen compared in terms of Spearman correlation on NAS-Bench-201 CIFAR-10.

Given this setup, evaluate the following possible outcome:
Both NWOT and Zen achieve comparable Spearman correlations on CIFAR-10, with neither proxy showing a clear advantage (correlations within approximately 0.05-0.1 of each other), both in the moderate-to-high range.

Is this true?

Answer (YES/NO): NO